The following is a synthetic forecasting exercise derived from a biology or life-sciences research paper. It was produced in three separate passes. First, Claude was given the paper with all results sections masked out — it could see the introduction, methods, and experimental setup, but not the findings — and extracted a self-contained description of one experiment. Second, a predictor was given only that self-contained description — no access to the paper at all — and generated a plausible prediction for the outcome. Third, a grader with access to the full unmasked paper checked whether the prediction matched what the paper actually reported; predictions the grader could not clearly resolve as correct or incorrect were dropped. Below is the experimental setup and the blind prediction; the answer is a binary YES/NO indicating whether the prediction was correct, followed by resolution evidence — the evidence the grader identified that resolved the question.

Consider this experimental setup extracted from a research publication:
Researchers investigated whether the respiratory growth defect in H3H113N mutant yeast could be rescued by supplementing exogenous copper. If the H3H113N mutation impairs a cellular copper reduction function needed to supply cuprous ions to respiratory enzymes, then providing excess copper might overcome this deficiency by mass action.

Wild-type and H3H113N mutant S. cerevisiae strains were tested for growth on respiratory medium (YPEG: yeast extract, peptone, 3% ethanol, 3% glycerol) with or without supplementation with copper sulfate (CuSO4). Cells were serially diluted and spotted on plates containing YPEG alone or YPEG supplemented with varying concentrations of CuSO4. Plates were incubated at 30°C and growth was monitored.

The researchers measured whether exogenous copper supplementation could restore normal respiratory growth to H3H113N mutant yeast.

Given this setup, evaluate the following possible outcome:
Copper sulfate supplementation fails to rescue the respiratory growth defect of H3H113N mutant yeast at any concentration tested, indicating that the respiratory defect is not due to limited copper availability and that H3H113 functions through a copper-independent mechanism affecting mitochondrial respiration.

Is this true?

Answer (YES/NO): NO